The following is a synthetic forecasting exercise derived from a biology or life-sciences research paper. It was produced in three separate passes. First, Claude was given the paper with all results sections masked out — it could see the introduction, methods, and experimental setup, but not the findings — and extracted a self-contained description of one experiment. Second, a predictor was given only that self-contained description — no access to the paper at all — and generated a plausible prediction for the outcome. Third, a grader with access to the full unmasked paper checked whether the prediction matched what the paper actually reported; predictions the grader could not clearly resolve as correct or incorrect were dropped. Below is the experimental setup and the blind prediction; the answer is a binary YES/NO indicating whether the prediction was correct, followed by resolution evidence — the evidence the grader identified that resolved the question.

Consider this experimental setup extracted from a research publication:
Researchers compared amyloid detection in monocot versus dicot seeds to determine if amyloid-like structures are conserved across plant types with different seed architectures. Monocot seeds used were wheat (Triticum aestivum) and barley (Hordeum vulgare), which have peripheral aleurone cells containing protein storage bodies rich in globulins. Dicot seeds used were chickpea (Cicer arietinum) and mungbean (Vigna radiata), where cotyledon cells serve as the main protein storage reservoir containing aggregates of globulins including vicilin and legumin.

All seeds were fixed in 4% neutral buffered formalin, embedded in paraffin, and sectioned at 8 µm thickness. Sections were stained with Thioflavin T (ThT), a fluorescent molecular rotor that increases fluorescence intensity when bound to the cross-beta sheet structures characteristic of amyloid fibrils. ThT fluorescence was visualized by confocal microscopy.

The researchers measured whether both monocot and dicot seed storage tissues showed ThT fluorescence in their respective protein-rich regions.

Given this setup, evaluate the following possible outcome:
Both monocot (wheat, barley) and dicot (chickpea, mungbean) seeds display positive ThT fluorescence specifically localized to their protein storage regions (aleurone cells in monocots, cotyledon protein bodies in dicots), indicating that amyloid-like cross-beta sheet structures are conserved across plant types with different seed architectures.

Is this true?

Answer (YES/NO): YES